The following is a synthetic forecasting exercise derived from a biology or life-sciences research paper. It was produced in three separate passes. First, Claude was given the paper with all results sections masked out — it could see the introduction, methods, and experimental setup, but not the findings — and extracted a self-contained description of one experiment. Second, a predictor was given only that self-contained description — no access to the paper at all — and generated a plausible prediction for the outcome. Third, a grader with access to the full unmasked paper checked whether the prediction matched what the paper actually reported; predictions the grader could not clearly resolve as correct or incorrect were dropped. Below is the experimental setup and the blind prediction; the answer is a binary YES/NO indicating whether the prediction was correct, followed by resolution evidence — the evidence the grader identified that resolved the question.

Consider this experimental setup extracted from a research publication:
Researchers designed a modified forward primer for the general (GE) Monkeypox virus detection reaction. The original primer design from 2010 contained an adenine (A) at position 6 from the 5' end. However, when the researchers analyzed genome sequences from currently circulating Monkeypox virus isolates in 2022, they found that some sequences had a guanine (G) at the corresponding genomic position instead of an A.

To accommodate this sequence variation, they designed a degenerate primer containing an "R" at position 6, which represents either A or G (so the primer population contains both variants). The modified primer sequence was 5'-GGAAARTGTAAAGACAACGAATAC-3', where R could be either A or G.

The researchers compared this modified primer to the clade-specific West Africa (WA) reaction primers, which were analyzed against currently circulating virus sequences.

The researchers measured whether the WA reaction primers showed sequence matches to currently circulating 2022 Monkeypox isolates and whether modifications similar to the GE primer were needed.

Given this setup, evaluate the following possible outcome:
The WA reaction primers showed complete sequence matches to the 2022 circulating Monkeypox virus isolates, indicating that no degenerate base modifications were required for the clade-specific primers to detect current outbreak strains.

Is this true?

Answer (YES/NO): YES